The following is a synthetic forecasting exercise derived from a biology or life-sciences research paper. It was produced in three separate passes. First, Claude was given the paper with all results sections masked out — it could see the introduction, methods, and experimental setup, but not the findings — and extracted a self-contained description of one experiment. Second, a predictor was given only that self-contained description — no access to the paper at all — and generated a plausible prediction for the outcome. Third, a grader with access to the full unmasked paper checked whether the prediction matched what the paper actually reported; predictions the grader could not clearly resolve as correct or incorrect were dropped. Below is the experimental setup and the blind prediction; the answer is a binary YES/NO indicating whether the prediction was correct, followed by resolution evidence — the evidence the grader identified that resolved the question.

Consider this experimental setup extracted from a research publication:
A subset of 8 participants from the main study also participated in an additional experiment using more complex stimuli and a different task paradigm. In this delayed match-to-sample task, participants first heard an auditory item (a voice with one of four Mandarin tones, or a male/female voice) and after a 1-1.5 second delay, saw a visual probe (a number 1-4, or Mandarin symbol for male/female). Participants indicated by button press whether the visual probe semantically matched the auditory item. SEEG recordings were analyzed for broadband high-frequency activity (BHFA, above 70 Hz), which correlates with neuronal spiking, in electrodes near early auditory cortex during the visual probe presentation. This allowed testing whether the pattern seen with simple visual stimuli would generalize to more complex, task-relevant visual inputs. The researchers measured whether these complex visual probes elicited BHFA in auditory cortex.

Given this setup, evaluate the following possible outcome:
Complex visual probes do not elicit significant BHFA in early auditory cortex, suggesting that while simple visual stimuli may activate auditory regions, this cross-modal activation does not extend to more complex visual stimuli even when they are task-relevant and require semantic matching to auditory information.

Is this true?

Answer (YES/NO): YES